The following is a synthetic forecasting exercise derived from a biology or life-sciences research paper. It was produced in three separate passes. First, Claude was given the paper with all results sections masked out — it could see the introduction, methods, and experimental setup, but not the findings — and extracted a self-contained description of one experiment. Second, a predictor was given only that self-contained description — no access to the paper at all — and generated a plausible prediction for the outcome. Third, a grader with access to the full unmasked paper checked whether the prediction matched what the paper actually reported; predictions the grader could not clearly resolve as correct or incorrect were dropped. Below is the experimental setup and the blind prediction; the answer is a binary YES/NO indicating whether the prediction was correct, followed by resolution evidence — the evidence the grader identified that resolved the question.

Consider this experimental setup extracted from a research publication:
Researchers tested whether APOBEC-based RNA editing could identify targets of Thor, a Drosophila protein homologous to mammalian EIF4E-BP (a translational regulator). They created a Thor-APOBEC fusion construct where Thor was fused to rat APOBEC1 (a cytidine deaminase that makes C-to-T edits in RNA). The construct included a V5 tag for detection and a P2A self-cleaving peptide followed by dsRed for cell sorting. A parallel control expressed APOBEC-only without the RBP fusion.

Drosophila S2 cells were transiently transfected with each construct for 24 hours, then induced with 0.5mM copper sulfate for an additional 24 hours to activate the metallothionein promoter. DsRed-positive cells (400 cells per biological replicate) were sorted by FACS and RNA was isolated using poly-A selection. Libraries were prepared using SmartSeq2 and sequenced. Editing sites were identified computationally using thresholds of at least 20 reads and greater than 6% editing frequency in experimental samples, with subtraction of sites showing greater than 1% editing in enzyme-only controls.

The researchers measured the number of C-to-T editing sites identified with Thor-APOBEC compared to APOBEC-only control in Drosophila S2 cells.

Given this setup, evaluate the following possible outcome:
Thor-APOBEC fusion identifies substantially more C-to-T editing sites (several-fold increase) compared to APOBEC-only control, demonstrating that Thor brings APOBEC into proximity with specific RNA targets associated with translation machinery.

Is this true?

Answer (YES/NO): NO